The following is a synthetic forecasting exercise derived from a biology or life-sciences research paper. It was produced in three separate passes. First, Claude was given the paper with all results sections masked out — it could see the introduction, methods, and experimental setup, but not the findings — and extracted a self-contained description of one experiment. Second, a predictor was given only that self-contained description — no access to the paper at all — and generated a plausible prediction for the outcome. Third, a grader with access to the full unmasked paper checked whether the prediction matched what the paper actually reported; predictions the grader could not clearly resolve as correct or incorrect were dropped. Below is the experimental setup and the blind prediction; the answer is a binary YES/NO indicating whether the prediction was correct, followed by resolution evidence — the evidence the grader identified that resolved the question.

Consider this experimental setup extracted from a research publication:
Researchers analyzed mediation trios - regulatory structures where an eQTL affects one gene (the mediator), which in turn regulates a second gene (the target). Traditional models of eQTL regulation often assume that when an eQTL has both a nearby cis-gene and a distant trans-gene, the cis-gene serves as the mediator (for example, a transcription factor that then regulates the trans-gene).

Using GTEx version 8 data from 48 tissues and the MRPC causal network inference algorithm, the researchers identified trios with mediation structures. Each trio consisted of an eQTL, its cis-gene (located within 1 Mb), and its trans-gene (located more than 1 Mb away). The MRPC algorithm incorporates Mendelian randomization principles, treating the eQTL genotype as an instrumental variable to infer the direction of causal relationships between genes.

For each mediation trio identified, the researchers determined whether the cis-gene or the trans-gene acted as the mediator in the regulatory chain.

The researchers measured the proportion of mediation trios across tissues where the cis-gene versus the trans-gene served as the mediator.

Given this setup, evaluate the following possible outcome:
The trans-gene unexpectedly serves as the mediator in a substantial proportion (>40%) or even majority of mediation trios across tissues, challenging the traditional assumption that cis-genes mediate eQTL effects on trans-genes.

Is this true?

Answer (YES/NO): YES